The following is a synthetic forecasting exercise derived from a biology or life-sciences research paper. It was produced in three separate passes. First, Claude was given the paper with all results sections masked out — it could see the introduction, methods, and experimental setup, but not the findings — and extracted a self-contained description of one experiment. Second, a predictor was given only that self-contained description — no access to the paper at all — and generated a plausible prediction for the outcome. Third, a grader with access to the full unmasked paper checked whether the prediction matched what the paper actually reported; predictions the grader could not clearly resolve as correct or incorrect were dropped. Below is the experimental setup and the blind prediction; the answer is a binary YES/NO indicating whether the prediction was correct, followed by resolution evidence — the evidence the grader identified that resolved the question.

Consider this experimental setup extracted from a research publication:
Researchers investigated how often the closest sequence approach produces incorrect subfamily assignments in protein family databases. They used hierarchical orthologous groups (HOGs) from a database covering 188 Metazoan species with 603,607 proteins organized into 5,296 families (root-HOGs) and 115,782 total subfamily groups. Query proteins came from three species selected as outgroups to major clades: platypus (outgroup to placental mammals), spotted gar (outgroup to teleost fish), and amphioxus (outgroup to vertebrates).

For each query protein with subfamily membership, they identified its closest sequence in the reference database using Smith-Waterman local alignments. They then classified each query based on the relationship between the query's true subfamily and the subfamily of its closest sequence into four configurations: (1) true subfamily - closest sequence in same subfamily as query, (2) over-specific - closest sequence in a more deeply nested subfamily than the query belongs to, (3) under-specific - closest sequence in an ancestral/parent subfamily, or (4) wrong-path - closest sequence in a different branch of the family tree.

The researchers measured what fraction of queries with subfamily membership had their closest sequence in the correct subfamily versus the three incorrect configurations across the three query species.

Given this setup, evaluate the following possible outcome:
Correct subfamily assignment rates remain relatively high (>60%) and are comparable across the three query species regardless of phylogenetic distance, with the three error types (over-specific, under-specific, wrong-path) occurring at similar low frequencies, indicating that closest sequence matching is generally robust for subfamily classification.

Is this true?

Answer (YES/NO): NO